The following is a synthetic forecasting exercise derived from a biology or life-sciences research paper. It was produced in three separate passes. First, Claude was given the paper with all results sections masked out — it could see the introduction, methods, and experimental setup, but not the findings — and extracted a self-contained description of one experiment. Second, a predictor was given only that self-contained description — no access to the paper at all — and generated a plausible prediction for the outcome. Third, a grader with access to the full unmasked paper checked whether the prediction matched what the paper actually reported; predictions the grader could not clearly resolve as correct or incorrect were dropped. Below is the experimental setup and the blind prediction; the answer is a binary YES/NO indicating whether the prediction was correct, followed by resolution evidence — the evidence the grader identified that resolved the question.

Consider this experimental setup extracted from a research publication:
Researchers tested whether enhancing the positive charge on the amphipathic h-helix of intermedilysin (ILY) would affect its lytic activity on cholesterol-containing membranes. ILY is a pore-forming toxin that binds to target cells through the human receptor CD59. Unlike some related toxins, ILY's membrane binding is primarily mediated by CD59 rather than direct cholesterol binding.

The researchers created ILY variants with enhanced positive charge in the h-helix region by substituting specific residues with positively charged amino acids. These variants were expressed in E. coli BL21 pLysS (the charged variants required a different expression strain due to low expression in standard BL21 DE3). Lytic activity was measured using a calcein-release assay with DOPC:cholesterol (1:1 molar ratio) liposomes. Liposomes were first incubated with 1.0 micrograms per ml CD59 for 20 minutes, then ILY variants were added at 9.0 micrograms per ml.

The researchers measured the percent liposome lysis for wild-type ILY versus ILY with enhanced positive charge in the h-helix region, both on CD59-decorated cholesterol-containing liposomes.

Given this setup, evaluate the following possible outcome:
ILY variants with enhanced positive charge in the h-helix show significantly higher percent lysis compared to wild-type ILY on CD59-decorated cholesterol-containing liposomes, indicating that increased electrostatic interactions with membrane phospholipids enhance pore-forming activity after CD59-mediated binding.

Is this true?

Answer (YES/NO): YES